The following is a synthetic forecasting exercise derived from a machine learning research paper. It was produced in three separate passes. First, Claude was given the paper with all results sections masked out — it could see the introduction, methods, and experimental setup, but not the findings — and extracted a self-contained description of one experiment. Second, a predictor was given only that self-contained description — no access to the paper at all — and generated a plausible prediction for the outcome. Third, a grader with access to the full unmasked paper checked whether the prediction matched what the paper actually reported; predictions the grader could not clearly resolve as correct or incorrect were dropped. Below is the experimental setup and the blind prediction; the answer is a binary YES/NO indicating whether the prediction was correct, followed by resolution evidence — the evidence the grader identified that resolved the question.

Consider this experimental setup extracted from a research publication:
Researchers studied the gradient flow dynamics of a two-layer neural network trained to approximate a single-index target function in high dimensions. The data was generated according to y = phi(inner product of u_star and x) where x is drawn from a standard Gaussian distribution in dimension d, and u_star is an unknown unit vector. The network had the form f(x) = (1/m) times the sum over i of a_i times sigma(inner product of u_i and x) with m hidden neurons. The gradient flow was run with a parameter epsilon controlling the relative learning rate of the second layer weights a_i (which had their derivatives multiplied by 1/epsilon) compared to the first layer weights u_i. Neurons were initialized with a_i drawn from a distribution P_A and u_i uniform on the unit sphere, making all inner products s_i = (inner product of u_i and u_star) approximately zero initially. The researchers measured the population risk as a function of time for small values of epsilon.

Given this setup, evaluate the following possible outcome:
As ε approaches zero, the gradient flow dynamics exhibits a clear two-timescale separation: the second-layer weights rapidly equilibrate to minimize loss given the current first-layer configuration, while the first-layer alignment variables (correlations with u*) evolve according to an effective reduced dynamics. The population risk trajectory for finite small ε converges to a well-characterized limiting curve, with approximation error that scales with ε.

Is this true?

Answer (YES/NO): YES